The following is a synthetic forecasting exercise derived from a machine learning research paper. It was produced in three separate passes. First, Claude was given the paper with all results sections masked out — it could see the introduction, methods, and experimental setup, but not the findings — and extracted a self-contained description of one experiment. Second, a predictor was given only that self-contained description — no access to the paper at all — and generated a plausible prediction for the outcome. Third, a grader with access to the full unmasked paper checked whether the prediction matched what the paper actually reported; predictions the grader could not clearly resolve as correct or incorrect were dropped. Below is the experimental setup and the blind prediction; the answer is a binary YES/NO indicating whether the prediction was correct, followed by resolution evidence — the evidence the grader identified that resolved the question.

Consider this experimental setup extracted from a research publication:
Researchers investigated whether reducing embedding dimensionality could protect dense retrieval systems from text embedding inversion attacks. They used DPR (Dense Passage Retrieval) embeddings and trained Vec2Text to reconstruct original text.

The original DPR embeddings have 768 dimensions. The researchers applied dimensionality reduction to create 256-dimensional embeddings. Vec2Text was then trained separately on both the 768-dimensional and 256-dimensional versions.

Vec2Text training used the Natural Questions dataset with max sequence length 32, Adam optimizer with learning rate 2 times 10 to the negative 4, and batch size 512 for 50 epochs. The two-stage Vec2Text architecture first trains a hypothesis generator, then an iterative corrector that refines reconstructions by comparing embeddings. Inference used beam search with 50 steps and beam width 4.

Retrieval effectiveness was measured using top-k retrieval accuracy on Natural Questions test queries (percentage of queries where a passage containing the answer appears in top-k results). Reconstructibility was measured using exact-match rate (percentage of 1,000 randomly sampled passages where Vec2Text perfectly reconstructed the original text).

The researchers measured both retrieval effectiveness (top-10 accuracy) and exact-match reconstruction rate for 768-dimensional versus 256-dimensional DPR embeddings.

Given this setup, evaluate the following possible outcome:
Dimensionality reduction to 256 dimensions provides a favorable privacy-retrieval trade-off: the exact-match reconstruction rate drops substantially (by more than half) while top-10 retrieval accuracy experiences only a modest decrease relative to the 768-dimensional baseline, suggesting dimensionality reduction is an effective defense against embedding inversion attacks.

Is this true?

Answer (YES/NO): YES